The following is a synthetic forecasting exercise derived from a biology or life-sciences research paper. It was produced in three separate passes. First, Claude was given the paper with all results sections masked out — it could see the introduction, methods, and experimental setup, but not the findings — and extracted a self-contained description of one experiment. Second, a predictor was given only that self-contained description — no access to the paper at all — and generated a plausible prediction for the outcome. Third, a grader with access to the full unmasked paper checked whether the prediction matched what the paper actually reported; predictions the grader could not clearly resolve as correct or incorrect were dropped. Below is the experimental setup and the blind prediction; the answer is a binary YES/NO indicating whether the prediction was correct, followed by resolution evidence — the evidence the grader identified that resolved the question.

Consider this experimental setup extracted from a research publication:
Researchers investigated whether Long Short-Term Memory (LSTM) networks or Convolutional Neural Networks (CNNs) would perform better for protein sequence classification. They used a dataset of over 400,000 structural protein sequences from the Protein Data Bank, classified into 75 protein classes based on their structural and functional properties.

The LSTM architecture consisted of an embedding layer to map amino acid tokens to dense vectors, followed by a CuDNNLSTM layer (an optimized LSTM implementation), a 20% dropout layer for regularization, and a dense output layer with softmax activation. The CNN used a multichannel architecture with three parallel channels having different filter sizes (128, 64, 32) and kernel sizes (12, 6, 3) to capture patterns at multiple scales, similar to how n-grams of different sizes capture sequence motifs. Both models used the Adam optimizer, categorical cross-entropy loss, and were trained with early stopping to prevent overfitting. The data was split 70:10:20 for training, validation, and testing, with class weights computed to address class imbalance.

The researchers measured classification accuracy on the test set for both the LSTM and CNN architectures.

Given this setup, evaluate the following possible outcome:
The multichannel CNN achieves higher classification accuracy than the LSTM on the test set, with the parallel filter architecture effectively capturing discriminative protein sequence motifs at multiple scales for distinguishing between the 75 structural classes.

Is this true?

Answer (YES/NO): YES